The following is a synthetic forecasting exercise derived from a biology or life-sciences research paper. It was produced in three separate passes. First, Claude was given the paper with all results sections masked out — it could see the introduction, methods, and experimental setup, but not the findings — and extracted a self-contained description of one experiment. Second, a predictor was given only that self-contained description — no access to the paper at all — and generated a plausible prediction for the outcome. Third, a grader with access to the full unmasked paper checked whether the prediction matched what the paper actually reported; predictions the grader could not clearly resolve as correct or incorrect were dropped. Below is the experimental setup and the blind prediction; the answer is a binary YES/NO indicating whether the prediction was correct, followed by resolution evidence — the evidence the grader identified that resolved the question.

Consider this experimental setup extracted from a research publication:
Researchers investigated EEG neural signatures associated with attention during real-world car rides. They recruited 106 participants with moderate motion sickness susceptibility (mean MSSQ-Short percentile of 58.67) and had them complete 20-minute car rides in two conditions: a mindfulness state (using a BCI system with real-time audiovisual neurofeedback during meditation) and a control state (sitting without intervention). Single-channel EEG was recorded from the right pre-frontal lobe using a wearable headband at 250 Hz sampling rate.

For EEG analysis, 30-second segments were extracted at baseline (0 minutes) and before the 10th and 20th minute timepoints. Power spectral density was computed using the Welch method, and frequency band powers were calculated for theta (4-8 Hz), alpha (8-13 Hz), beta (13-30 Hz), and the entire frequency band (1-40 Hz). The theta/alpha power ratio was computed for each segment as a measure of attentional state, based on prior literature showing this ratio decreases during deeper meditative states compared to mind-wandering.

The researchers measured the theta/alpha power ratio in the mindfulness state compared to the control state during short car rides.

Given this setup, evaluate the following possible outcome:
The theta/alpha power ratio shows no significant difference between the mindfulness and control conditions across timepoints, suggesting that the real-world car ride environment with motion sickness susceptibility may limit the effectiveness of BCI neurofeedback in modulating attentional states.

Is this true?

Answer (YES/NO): NO